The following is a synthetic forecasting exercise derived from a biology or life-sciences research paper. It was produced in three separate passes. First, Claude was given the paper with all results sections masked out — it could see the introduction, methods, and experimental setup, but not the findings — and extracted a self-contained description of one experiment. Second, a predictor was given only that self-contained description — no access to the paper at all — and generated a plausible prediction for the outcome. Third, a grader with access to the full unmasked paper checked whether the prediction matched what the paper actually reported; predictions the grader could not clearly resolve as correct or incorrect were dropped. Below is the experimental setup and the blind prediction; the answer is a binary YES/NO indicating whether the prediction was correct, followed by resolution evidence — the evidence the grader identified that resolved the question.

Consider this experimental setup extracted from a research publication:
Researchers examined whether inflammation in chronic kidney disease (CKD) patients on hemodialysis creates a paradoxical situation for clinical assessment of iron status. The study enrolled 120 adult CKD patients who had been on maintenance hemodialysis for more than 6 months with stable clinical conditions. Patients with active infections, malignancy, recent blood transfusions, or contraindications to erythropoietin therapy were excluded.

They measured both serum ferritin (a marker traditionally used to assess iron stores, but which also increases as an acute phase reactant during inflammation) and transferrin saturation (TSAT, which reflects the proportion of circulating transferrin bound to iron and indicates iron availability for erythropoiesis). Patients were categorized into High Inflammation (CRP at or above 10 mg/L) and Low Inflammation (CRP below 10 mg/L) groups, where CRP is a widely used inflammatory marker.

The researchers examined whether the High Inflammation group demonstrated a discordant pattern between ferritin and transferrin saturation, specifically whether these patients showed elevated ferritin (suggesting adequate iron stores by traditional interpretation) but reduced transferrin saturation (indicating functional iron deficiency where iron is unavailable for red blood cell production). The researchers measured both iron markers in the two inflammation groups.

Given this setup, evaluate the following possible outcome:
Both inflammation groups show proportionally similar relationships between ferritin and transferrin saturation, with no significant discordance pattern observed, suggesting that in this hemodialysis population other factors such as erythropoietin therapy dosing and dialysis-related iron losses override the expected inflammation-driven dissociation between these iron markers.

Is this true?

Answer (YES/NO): NO